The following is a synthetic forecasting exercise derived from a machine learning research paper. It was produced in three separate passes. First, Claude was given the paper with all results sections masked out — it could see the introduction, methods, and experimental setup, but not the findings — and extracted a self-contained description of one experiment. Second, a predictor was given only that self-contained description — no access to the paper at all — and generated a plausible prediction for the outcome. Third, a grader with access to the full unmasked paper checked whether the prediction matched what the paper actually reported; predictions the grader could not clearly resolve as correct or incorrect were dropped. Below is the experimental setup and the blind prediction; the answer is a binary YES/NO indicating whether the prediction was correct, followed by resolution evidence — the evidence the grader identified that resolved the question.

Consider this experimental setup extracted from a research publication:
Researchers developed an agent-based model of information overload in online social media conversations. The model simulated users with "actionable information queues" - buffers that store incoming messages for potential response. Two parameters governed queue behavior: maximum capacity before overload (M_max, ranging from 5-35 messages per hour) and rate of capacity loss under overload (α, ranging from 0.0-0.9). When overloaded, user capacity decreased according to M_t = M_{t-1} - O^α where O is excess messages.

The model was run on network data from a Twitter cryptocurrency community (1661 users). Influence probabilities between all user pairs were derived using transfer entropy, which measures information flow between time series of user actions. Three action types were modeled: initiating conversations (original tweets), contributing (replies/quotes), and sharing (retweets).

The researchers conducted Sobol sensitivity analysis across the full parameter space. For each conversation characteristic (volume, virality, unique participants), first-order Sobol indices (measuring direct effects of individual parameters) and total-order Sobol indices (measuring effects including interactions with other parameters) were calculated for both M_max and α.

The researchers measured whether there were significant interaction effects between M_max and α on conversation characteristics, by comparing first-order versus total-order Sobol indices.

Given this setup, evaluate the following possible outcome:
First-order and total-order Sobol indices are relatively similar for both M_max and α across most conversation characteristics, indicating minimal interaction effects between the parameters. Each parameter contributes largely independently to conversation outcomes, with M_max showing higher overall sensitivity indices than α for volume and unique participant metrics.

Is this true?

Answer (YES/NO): NO